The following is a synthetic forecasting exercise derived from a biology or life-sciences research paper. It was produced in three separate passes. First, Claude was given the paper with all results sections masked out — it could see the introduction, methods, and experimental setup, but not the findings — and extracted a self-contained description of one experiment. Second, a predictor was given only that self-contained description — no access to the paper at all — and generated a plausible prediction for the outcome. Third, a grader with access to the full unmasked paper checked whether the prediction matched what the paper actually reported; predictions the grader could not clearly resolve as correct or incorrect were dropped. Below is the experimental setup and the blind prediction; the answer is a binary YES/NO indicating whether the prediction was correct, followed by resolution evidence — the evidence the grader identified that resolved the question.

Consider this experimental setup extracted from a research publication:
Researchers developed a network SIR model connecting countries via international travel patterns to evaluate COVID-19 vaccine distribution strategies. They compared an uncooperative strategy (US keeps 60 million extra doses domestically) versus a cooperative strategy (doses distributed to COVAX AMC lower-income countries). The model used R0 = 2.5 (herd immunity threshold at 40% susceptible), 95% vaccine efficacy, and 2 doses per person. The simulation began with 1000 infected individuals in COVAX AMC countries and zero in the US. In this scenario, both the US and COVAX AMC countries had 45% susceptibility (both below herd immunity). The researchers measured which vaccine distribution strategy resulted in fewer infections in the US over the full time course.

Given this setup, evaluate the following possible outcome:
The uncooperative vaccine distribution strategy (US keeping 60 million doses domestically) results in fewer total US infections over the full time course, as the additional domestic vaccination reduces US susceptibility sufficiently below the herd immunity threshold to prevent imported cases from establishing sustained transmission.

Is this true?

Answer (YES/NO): YES